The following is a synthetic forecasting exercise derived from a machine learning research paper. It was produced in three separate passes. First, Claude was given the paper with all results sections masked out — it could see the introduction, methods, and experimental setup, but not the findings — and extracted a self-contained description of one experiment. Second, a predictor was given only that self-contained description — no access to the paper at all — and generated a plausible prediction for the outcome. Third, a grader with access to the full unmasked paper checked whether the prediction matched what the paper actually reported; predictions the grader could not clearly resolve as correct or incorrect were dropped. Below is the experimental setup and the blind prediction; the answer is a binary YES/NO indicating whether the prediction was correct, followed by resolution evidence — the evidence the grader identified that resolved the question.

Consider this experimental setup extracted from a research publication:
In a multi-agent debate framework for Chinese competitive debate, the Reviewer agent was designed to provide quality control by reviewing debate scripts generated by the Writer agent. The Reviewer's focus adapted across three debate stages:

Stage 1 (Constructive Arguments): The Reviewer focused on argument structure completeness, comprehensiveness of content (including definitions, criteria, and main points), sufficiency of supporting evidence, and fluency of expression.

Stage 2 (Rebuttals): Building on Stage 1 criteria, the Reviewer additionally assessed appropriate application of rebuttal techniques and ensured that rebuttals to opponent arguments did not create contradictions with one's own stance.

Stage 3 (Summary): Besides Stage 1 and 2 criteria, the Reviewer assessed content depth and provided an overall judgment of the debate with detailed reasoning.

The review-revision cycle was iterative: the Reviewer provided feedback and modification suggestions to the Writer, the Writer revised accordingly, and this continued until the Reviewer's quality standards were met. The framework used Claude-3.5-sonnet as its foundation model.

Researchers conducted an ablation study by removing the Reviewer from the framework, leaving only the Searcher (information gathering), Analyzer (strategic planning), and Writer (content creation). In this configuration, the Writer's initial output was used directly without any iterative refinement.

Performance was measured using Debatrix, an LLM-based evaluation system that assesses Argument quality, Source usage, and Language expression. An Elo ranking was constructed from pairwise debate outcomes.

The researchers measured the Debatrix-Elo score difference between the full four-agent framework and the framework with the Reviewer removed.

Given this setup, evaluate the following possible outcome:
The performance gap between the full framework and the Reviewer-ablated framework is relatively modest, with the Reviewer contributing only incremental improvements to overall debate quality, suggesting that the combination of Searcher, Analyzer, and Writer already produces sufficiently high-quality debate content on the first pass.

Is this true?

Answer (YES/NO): NO